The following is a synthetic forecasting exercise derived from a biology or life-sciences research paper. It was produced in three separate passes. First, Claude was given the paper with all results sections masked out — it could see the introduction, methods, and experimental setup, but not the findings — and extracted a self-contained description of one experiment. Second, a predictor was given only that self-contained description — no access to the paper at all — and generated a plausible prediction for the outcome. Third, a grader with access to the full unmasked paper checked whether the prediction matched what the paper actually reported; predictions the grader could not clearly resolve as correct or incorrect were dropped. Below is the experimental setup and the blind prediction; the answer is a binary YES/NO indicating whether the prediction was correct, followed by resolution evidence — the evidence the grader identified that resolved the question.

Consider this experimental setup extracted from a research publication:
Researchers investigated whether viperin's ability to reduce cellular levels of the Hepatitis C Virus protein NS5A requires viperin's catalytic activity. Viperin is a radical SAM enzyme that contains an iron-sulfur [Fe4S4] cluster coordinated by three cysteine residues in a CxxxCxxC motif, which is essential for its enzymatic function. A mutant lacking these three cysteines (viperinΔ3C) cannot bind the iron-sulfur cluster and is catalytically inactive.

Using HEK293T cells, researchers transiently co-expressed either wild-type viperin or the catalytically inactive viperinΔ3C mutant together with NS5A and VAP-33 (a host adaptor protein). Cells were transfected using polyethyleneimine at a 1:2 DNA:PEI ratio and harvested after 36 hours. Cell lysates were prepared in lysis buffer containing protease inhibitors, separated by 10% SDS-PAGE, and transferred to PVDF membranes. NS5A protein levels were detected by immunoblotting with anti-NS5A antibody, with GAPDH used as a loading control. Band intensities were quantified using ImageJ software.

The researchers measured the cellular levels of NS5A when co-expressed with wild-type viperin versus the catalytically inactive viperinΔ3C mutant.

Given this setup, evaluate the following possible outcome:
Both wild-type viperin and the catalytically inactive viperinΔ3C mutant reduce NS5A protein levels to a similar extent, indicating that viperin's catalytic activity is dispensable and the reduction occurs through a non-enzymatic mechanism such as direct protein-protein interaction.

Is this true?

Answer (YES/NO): YES